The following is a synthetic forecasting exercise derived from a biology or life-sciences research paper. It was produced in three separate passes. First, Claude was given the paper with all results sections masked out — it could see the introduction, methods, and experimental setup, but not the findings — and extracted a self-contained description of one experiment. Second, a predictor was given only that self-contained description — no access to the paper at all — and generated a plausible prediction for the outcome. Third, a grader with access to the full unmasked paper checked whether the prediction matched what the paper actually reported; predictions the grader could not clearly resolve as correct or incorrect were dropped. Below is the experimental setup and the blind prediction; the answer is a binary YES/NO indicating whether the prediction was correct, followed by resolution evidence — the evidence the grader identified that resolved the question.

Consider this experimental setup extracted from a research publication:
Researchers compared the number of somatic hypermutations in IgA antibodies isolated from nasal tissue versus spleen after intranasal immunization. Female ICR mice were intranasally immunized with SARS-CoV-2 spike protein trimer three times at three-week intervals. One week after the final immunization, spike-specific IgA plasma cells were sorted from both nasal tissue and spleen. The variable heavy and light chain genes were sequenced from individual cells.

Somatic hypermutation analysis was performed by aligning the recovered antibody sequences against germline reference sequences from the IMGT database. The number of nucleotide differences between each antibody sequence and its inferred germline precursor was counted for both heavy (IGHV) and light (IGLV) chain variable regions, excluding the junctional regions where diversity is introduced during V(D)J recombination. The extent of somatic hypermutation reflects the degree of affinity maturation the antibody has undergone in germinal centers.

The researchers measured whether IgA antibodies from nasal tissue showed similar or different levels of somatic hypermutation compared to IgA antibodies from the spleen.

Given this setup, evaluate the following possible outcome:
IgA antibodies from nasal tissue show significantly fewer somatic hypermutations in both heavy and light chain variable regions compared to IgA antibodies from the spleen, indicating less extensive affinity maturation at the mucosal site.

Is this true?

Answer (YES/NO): NO